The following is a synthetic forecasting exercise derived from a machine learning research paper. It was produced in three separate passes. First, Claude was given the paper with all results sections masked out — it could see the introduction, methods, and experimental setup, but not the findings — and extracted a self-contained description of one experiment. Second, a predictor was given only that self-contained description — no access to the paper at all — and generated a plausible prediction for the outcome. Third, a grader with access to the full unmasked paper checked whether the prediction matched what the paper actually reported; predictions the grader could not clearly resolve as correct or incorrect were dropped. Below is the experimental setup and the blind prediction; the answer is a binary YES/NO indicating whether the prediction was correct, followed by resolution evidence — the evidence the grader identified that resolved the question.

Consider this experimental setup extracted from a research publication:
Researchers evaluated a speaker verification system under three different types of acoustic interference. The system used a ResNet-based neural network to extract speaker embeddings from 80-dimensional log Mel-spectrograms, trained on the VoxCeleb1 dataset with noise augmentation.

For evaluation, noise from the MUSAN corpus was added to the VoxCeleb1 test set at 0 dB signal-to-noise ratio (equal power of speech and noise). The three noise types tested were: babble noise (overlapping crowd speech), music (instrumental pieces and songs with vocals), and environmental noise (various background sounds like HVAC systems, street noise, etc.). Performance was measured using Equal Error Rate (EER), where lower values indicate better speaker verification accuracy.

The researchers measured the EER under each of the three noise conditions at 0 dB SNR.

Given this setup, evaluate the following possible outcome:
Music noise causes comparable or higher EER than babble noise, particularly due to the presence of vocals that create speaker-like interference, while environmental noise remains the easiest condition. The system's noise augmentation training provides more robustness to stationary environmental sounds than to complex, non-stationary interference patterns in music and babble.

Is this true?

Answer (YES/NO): NO